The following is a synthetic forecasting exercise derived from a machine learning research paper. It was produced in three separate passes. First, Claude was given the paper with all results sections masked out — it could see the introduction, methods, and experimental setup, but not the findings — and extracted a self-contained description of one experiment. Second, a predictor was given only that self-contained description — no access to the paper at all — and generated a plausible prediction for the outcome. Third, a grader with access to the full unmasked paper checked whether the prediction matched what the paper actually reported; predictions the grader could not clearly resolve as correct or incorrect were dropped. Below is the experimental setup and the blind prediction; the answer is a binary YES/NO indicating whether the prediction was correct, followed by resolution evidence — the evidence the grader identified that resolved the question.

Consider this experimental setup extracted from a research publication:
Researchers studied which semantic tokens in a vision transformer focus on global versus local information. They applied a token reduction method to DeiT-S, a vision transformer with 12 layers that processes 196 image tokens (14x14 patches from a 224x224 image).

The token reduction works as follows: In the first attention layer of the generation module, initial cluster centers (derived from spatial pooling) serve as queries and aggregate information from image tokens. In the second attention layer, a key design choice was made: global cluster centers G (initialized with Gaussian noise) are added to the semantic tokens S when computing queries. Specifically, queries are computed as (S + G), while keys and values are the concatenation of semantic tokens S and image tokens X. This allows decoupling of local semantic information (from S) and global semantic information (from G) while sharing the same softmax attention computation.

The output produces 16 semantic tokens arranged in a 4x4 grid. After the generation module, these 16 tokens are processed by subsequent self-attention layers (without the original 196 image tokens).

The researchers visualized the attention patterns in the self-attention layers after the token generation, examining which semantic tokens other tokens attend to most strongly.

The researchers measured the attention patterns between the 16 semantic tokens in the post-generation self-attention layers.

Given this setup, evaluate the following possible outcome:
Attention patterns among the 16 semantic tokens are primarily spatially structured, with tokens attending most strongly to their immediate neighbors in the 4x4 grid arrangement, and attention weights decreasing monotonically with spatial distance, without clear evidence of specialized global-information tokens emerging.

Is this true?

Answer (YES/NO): NO